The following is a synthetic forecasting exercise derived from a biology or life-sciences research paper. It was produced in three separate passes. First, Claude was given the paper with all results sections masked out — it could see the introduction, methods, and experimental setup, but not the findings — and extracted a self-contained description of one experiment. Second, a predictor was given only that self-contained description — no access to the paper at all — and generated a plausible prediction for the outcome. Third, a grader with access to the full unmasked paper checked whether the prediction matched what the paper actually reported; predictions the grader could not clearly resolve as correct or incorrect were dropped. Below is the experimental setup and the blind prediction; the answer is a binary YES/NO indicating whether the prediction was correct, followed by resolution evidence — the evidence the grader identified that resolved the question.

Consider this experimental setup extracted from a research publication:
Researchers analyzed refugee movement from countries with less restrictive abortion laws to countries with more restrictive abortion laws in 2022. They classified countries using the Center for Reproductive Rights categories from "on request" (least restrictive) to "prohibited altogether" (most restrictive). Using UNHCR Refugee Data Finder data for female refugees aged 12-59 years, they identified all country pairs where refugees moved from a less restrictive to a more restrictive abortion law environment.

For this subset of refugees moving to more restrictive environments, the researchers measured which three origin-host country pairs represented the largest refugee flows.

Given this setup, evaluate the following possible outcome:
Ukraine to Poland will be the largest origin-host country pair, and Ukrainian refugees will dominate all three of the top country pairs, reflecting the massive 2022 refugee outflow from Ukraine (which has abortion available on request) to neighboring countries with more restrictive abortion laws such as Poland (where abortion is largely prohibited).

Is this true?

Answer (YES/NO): NO